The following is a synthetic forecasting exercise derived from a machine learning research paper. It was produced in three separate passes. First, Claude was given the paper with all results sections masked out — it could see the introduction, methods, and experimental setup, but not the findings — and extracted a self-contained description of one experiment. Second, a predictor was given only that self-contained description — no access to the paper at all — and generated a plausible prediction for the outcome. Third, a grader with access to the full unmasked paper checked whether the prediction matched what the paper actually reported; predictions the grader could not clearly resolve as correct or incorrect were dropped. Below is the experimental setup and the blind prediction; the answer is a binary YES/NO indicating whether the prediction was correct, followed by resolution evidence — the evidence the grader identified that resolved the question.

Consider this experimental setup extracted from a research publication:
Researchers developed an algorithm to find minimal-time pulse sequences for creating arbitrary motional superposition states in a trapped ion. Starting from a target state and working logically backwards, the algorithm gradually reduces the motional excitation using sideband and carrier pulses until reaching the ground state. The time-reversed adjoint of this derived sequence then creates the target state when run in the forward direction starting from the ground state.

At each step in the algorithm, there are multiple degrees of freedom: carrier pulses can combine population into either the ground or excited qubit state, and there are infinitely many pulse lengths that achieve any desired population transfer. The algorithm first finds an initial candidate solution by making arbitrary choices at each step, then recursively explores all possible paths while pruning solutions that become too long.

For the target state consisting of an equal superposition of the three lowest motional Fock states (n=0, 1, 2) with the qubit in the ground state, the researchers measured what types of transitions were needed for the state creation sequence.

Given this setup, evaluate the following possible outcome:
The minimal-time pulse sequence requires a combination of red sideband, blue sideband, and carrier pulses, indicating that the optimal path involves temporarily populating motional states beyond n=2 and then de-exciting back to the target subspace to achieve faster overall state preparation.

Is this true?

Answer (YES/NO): NO